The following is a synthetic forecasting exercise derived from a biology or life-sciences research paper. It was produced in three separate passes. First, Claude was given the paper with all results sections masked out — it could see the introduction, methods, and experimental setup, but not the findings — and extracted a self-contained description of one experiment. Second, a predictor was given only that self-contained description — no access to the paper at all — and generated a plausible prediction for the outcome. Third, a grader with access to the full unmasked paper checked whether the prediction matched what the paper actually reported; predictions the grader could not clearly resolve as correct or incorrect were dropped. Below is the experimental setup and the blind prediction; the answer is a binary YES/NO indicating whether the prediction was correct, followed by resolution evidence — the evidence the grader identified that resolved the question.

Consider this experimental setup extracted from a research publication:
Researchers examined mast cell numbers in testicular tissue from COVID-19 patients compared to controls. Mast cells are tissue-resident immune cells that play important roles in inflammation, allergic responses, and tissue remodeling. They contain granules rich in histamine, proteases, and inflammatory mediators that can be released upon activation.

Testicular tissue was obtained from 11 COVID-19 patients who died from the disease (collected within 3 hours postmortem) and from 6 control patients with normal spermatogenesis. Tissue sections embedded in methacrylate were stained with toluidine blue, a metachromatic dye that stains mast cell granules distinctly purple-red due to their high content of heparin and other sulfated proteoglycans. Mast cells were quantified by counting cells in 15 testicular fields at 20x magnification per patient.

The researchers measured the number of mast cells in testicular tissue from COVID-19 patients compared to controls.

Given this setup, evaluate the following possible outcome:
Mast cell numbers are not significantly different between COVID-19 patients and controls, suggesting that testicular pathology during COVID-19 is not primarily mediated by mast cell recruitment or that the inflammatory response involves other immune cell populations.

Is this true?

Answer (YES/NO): NO